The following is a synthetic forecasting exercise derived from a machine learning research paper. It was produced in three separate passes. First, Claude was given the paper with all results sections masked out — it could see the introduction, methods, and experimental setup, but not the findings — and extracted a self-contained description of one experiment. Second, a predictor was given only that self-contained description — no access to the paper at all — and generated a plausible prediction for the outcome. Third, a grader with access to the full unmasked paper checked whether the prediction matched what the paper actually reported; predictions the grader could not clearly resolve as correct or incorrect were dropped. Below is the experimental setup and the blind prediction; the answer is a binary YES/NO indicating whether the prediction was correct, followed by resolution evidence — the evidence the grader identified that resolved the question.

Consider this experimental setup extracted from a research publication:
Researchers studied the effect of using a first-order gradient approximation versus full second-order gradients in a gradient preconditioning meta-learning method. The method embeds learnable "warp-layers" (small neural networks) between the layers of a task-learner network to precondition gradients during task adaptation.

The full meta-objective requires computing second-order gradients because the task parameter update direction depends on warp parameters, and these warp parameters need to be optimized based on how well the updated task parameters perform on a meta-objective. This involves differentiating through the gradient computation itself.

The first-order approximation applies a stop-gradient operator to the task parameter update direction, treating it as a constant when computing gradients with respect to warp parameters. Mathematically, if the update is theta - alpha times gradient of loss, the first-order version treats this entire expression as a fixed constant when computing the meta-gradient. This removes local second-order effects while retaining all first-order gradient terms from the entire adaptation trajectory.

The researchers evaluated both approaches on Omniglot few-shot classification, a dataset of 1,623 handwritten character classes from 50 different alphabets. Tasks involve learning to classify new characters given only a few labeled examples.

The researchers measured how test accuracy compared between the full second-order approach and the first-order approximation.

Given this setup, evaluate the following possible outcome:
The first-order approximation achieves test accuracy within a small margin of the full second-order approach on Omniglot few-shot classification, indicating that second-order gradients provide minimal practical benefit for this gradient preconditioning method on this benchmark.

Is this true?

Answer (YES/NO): YES